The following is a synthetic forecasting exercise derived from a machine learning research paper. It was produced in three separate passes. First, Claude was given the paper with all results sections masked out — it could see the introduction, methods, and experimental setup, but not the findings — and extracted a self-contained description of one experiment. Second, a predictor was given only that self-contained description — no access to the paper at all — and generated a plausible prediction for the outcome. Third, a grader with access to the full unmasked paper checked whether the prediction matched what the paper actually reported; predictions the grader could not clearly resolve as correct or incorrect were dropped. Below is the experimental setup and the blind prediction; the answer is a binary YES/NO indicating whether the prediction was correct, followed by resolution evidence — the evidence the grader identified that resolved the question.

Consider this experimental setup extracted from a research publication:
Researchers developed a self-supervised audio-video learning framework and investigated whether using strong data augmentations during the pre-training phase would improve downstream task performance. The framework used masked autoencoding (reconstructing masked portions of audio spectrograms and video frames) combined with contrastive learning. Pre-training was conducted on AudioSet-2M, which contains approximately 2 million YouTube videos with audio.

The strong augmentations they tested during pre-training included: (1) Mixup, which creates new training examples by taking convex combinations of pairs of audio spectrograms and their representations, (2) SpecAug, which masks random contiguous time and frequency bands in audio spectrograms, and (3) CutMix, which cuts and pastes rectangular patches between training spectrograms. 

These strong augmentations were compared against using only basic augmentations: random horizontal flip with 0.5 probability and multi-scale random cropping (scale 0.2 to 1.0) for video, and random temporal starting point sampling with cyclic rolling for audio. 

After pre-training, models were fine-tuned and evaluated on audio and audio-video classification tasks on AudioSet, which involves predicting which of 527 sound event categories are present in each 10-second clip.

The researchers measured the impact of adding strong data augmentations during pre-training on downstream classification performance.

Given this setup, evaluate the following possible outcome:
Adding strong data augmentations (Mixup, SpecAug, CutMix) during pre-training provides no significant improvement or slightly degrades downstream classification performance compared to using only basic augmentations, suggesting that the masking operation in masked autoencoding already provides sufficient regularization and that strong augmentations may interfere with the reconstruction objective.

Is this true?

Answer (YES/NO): YES